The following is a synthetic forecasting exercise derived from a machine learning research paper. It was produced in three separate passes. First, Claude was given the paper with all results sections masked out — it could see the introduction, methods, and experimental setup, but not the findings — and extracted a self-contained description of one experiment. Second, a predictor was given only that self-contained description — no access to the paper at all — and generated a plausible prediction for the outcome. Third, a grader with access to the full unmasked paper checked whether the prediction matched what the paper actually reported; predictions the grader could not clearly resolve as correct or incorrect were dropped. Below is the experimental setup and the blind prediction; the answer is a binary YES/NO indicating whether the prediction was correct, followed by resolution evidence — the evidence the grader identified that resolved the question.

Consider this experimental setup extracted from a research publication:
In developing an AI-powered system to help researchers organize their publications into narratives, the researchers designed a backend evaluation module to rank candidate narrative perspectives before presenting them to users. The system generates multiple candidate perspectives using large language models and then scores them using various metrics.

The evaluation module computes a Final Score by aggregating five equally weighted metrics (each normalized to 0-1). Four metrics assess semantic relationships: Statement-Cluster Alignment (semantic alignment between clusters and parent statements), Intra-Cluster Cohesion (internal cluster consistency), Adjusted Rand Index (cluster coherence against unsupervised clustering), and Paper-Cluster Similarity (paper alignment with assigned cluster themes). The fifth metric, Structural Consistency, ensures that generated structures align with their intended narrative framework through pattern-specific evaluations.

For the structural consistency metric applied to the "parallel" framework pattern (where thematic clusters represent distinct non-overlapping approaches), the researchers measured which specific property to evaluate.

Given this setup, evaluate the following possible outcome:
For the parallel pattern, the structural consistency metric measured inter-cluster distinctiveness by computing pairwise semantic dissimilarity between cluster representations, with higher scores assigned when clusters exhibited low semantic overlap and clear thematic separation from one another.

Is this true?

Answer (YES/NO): YES